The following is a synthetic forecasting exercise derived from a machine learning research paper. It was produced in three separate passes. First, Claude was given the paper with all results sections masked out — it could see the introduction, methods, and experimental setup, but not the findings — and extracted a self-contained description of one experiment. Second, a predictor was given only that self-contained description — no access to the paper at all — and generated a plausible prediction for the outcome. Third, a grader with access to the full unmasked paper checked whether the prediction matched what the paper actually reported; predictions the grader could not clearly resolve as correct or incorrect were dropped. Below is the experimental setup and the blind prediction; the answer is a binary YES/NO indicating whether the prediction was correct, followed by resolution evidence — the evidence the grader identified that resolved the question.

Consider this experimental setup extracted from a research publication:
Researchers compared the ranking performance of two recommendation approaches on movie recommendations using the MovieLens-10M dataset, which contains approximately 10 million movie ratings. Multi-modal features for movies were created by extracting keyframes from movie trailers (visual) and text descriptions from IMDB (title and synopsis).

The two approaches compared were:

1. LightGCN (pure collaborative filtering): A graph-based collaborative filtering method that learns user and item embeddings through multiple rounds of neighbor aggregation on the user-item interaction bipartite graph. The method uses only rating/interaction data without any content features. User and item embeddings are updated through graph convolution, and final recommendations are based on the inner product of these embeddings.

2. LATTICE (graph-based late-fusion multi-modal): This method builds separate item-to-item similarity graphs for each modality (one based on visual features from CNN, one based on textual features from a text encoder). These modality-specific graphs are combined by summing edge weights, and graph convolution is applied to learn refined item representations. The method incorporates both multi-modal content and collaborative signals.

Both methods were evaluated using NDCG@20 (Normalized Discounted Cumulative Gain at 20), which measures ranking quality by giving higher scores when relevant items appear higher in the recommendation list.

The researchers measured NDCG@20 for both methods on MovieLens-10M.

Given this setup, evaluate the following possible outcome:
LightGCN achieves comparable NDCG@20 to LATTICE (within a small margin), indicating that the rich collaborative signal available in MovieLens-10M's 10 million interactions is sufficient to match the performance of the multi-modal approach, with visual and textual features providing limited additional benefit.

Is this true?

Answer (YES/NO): NO